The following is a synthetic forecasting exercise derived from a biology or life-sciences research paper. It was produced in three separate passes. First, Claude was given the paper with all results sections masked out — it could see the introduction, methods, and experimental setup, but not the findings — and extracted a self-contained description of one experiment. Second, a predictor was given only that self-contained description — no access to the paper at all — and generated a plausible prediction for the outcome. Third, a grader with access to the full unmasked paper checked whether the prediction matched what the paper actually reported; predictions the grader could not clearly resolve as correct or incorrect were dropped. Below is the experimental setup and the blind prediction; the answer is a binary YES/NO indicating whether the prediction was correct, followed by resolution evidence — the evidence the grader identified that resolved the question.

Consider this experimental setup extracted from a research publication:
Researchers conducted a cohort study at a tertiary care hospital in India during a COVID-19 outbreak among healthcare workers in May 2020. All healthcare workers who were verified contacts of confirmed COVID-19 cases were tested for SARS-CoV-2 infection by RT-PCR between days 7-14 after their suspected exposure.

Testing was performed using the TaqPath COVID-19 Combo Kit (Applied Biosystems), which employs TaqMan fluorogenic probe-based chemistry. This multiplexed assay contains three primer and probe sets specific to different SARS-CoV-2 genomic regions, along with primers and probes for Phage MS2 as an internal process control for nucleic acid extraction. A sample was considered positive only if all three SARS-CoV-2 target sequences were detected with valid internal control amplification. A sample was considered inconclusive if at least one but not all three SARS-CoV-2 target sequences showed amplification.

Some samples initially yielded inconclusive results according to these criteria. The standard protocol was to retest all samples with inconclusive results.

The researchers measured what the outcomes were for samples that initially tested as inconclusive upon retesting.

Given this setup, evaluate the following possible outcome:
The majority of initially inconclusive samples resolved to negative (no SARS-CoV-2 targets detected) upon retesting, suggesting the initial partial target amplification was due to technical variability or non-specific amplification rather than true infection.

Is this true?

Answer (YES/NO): YES